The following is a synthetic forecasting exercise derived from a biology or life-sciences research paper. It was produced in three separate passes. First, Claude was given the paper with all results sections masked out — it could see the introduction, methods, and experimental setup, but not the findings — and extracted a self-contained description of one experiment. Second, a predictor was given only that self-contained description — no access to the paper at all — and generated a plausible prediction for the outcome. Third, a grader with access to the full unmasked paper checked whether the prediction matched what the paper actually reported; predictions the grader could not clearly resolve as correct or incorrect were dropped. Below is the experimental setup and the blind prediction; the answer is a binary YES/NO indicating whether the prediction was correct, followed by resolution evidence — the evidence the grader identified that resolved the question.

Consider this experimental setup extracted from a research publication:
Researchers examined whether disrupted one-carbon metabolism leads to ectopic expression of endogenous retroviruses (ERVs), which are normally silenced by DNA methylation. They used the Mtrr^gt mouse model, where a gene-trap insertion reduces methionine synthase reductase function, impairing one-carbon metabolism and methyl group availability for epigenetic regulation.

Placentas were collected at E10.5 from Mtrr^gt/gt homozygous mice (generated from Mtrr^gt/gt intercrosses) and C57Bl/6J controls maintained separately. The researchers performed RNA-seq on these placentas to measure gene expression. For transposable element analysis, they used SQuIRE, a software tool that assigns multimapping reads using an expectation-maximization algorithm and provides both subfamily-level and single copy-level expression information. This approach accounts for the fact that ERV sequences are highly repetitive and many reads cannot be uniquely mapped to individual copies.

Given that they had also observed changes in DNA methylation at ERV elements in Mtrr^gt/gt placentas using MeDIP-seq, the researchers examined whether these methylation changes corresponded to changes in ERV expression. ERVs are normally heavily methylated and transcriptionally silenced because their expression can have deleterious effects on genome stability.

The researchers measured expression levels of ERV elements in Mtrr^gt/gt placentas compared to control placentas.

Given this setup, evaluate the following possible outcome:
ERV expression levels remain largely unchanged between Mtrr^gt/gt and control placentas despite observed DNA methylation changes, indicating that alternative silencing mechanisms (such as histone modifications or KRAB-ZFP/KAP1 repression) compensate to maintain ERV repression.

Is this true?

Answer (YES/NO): NO